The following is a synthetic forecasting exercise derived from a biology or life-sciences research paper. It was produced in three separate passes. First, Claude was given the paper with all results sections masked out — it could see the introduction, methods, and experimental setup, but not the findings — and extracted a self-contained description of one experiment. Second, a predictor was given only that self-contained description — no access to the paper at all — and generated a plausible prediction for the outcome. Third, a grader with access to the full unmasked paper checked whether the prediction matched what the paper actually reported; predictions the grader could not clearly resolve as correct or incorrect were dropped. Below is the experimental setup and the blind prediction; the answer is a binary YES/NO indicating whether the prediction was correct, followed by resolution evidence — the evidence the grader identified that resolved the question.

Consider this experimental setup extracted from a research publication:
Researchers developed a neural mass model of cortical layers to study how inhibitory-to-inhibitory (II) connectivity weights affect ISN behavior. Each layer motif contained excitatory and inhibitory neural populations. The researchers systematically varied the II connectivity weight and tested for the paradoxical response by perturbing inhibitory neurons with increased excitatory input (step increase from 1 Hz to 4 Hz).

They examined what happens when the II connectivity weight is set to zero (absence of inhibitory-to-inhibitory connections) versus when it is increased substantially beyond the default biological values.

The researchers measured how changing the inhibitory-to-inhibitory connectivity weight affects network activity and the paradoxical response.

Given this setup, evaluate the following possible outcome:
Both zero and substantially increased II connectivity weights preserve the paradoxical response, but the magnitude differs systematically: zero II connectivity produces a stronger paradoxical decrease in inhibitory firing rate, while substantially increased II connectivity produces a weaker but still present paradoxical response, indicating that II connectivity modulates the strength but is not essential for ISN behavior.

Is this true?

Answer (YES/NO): NO